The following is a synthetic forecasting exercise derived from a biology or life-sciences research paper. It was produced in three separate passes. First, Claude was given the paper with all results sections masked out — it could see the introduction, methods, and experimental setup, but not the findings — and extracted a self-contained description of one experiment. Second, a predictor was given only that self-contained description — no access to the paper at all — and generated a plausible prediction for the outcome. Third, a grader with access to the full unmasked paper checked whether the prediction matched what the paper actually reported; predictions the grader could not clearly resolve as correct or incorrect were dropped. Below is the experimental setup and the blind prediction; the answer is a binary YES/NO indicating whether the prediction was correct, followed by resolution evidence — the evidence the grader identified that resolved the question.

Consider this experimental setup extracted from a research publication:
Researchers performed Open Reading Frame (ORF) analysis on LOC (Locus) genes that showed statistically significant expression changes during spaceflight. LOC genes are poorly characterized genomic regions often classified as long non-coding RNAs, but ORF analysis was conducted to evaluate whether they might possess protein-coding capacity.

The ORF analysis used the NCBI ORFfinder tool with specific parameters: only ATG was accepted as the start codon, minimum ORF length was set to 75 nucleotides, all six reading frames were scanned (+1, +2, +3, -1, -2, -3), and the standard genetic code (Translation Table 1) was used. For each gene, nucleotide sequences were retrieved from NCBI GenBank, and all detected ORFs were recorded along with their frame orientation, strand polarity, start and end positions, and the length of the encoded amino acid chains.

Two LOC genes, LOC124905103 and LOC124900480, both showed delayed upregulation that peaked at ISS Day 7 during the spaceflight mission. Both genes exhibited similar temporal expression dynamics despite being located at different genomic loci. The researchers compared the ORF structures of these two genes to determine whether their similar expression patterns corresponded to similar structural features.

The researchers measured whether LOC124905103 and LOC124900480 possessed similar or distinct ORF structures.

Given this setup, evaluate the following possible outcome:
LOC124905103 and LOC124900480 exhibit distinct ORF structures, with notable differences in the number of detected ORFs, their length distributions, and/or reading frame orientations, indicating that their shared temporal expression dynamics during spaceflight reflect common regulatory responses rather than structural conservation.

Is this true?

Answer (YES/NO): NO